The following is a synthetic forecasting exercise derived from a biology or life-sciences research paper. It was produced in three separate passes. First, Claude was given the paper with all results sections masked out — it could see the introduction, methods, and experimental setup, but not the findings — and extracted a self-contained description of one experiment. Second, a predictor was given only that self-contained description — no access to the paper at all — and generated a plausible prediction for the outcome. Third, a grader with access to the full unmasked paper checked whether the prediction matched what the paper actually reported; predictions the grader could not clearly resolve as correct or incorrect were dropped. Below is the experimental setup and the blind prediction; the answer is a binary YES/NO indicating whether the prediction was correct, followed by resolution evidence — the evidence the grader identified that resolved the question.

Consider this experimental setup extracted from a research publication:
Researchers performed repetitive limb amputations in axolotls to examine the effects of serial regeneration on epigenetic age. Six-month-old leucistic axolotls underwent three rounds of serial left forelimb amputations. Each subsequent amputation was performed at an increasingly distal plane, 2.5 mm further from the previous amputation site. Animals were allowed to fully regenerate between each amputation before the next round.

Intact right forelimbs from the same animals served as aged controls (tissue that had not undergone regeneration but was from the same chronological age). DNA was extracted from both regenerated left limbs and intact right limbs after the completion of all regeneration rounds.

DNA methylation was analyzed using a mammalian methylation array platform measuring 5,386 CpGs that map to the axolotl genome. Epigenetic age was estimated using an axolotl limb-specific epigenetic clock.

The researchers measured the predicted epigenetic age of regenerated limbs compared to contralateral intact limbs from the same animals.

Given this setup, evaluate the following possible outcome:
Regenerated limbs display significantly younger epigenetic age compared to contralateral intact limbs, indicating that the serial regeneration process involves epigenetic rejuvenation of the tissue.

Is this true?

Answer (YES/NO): YES